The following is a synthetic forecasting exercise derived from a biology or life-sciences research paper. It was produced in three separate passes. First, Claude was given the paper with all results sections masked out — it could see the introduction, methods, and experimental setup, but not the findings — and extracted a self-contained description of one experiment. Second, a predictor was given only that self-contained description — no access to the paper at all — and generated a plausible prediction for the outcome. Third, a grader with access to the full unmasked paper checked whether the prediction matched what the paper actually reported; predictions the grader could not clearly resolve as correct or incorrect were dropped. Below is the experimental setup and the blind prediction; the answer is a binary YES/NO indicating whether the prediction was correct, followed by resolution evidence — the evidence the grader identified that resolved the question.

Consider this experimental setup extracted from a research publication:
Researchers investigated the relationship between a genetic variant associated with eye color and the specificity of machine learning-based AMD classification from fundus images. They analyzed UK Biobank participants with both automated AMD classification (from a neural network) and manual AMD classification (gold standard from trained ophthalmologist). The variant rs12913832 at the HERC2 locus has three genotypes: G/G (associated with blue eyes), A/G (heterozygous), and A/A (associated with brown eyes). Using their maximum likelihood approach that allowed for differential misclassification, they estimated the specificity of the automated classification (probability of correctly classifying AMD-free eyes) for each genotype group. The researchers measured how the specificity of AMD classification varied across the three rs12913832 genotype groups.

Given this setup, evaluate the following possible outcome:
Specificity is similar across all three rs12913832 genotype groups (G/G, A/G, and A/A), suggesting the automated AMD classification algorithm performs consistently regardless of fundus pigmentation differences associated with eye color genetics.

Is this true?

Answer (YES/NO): NO